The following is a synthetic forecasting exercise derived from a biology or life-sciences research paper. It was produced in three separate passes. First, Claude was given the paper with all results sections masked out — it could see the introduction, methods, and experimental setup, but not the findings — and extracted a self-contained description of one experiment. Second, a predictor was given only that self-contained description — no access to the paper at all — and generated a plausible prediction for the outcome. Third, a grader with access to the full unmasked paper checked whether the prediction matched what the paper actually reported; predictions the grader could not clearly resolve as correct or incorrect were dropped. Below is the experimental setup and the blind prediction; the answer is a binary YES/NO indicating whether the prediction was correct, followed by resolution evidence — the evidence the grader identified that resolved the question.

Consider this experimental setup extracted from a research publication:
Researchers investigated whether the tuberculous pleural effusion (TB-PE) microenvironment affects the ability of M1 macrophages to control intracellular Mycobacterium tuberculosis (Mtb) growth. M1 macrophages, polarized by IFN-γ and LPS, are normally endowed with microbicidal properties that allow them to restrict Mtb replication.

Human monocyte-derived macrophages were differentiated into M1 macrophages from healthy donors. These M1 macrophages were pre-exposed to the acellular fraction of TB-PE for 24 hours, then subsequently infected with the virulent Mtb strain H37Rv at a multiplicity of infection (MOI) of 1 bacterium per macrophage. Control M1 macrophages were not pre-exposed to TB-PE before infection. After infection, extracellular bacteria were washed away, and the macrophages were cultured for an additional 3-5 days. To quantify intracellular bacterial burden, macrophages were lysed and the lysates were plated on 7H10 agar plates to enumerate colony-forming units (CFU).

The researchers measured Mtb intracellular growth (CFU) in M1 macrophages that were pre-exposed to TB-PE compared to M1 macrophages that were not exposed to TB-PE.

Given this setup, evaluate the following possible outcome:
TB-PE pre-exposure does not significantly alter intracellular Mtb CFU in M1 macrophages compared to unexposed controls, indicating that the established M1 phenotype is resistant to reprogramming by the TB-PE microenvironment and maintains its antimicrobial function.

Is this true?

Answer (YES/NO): NO